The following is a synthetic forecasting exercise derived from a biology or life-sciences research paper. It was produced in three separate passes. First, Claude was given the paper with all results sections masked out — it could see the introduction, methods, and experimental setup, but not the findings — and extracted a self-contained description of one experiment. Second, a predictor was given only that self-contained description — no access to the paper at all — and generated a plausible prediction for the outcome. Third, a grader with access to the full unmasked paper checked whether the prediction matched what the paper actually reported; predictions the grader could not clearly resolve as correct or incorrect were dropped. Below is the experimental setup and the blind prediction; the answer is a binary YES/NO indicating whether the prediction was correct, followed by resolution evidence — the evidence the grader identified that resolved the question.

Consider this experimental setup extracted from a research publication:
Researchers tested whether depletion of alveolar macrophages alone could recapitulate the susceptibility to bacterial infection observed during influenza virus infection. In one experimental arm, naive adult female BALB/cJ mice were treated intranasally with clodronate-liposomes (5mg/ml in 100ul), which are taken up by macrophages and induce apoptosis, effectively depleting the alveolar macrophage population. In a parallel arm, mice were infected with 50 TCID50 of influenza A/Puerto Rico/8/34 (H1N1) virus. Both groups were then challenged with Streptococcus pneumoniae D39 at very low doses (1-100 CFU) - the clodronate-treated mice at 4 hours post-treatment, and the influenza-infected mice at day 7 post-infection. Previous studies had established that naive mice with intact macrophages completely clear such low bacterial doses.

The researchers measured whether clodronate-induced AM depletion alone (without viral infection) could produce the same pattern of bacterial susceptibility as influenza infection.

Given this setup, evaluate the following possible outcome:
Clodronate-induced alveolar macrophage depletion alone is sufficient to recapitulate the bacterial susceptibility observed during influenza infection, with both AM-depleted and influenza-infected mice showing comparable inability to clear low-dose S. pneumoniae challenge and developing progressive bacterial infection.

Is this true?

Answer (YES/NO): YES